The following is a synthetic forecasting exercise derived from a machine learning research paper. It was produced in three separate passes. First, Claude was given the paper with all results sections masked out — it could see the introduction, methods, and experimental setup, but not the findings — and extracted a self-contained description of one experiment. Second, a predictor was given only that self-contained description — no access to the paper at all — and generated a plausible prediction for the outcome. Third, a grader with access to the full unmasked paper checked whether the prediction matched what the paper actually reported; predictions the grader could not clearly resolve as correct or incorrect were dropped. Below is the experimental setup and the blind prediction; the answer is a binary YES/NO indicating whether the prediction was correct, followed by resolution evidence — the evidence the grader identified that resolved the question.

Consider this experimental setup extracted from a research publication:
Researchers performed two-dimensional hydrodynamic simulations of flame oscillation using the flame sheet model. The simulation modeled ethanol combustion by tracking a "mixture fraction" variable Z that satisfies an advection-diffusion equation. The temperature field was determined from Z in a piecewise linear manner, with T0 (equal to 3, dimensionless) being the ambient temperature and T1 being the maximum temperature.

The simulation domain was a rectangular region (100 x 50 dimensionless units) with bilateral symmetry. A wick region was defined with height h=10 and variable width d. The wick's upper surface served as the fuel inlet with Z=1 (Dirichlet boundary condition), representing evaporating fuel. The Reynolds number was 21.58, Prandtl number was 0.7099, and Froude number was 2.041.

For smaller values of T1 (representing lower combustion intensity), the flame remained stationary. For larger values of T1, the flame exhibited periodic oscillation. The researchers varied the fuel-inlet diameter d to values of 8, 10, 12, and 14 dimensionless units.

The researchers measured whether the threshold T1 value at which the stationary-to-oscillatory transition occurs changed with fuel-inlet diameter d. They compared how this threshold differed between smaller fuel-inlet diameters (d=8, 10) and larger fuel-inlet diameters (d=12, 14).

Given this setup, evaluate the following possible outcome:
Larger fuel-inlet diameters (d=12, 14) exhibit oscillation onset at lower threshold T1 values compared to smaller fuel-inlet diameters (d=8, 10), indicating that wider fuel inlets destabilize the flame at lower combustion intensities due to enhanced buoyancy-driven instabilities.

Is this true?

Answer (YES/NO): YES